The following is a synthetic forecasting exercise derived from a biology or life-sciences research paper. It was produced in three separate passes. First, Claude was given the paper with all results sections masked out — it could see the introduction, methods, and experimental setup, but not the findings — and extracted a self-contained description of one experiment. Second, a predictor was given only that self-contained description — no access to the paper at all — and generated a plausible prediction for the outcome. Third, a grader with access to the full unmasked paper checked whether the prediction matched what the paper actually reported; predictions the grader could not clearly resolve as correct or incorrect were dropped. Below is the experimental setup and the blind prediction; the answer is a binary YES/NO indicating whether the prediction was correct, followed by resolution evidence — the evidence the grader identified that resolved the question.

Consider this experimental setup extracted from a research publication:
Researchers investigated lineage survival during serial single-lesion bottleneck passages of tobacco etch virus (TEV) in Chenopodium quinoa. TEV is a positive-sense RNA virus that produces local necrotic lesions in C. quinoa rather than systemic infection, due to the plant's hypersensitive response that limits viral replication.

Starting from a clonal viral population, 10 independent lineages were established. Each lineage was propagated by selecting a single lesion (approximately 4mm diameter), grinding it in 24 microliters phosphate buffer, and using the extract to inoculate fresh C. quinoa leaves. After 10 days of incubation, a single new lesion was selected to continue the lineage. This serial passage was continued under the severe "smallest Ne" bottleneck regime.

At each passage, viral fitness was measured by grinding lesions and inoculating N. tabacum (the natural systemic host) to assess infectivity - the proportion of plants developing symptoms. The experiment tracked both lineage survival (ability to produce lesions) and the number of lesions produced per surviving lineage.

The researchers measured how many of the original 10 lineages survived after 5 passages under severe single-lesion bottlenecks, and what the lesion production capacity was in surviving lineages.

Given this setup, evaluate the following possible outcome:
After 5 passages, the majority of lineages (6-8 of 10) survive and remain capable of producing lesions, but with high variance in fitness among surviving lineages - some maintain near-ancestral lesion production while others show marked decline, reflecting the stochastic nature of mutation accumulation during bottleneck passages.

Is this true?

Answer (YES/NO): NO